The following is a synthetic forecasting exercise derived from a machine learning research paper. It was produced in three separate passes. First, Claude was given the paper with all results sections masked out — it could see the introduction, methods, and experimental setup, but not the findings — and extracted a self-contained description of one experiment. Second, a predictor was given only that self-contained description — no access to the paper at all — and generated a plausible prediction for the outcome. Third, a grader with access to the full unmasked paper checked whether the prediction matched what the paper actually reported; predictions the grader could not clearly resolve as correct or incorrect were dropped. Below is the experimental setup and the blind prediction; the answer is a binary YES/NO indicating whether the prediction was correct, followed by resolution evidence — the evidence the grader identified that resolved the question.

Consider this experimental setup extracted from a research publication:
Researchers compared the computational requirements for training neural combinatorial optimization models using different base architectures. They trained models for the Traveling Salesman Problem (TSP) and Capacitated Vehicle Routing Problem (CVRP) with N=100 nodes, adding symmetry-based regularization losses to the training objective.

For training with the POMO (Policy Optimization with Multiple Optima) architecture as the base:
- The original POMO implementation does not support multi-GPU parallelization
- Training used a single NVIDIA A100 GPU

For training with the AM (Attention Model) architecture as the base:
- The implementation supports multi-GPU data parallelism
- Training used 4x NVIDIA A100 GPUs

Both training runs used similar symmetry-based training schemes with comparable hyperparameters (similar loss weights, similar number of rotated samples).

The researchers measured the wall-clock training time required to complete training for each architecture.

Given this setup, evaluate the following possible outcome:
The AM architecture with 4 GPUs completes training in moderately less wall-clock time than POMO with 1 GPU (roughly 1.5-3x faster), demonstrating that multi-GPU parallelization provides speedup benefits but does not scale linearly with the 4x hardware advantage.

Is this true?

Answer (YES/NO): NO